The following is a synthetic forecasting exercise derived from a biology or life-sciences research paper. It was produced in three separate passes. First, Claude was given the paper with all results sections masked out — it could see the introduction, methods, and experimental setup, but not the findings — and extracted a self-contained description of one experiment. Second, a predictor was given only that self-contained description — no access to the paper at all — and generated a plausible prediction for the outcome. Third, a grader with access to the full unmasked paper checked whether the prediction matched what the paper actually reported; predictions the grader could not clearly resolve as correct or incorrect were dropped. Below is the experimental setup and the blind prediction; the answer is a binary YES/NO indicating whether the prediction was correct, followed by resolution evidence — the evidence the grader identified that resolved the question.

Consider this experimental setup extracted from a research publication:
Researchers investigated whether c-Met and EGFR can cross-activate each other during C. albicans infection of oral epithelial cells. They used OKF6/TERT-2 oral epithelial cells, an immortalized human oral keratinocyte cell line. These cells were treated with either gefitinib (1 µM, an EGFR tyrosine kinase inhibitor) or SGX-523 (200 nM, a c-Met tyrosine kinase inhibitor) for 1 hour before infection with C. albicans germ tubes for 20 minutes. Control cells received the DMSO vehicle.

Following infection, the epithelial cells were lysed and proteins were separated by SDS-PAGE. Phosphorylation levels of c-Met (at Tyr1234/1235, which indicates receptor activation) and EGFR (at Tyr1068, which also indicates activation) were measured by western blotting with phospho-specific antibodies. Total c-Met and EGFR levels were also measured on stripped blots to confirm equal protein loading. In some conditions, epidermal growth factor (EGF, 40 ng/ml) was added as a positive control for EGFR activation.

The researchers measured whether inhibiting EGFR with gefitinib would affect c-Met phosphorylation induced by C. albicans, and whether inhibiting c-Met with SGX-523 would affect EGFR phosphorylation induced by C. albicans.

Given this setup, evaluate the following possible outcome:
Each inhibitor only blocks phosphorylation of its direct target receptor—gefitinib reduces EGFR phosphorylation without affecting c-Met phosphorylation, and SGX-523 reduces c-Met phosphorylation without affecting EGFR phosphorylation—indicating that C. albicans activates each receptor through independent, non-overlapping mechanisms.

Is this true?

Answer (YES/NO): YES